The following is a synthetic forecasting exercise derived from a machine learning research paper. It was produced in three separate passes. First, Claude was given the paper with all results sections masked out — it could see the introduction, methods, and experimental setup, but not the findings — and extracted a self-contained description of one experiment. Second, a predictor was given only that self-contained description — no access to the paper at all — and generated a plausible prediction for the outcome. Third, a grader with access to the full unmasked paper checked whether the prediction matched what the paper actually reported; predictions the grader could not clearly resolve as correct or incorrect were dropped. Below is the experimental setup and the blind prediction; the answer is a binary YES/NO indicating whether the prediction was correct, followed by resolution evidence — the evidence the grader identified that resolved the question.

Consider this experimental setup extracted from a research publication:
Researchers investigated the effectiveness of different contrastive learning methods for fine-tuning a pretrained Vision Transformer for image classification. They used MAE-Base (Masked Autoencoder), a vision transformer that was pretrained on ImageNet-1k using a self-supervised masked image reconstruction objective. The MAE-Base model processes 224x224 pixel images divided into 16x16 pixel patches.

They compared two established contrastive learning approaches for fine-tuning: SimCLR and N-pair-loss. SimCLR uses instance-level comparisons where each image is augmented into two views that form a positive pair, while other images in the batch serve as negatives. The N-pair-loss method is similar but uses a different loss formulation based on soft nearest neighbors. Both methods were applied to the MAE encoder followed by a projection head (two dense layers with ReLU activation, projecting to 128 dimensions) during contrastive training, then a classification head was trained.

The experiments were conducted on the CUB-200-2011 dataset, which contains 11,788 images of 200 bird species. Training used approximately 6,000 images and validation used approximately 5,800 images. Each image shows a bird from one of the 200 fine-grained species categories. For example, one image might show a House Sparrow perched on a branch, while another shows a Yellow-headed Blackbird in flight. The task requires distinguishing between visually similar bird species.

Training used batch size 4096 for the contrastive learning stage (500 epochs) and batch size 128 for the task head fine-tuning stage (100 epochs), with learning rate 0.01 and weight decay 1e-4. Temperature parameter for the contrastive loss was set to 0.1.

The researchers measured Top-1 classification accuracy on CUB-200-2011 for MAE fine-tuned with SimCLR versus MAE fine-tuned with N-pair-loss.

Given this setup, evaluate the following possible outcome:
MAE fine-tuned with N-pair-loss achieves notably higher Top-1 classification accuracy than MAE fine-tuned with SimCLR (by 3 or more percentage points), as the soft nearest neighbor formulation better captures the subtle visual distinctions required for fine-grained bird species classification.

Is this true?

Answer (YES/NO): NO